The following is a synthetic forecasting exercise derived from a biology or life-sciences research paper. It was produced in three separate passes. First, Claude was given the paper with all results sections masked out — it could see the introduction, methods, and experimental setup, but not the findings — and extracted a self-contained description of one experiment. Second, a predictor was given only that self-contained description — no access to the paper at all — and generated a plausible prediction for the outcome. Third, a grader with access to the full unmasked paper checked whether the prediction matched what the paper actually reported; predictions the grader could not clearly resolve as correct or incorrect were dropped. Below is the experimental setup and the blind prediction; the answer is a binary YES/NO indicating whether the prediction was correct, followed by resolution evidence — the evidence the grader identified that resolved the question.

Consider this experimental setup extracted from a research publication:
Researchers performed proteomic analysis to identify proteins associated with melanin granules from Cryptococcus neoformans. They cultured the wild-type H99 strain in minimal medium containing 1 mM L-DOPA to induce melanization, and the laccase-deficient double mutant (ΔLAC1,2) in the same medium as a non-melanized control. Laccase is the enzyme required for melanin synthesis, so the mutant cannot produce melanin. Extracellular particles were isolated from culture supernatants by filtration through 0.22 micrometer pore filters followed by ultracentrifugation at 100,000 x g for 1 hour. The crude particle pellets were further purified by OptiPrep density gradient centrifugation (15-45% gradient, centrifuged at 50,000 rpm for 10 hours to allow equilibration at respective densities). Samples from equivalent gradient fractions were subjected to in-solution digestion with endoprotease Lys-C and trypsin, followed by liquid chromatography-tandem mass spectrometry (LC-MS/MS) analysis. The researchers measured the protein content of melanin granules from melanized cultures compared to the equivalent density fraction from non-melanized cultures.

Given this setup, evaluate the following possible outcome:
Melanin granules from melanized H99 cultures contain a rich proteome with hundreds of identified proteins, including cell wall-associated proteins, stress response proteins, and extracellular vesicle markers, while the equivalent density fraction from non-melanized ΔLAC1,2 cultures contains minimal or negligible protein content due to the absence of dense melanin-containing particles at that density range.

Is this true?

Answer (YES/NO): NO